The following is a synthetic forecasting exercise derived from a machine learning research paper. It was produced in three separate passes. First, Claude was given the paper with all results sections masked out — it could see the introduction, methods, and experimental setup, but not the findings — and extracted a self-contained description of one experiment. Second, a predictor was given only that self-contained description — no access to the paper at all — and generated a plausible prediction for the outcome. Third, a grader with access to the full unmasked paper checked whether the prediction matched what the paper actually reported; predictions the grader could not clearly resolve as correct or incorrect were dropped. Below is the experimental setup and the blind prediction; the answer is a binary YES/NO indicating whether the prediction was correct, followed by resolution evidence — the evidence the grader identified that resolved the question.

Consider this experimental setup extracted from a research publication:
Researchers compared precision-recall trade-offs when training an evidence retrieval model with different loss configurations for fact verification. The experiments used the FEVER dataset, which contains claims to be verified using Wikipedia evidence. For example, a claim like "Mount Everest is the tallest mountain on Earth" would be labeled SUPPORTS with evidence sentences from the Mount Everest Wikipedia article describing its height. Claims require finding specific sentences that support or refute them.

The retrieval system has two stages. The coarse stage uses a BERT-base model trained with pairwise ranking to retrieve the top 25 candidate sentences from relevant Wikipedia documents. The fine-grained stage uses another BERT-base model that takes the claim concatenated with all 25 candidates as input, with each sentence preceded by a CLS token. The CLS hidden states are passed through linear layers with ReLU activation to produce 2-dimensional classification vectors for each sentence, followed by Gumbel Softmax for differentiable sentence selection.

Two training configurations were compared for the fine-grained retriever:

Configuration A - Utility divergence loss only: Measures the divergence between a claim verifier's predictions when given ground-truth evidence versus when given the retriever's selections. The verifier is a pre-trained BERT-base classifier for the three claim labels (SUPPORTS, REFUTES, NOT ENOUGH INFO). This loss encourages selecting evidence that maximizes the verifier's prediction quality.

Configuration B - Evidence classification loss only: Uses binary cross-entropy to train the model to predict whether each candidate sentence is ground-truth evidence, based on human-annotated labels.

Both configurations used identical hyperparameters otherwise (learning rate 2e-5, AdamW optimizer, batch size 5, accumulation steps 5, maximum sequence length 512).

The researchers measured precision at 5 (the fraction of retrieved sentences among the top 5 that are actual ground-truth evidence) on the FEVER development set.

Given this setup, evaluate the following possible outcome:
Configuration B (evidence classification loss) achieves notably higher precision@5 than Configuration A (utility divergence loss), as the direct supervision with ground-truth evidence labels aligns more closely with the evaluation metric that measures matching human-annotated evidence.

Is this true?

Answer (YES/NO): NO